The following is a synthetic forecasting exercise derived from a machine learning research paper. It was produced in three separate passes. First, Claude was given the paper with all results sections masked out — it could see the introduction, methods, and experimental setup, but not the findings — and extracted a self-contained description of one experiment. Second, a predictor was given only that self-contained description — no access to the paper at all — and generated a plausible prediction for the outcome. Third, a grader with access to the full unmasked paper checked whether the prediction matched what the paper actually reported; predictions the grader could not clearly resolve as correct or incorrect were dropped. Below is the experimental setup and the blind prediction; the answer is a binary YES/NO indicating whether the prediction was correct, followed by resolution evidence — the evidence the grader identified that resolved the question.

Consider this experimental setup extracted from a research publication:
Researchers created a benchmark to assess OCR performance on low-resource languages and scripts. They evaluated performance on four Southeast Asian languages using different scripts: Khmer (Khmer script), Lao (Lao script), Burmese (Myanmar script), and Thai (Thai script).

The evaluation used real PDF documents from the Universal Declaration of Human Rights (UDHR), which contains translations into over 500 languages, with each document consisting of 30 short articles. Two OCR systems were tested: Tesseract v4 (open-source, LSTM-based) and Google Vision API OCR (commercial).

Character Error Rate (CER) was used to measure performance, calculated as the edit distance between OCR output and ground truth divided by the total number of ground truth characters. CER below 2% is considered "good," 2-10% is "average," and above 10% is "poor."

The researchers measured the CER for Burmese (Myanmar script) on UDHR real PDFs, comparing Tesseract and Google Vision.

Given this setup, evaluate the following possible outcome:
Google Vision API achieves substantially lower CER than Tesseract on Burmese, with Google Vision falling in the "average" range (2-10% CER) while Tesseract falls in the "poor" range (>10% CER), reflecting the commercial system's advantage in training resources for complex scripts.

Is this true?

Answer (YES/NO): NO